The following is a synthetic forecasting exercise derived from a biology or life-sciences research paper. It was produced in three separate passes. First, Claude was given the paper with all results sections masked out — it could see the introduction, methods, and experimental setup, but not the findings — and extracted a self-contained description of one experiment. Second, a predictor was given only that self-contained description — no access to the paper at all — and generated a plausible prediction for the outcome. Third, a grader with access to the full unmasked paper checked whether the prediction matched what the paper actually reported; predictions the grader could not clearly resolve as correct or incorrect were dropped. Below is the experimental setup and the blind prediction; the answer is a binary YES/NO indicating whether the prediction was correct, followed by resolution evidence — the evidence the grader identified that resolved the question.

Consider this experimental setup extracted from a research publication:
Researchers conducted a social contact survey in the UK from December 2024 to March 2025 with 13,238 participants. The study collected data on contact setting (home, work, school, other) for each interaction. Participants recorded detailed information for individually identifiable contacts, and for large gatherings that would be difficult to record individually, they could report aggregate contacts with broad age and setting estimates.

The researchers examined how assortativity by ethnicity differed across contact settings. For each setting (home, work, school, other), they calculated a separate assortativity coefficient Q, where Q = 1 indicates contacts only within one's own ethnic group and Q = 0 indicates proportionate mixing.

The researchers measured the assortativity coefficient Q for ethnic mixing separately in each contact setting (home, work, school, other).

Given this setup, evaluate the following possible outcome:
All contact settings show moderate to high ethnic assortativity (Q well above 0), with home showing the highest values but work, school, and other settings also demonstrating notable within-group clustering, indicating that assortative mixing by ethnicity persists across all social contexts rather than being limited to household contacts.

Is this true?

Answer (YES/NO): NO